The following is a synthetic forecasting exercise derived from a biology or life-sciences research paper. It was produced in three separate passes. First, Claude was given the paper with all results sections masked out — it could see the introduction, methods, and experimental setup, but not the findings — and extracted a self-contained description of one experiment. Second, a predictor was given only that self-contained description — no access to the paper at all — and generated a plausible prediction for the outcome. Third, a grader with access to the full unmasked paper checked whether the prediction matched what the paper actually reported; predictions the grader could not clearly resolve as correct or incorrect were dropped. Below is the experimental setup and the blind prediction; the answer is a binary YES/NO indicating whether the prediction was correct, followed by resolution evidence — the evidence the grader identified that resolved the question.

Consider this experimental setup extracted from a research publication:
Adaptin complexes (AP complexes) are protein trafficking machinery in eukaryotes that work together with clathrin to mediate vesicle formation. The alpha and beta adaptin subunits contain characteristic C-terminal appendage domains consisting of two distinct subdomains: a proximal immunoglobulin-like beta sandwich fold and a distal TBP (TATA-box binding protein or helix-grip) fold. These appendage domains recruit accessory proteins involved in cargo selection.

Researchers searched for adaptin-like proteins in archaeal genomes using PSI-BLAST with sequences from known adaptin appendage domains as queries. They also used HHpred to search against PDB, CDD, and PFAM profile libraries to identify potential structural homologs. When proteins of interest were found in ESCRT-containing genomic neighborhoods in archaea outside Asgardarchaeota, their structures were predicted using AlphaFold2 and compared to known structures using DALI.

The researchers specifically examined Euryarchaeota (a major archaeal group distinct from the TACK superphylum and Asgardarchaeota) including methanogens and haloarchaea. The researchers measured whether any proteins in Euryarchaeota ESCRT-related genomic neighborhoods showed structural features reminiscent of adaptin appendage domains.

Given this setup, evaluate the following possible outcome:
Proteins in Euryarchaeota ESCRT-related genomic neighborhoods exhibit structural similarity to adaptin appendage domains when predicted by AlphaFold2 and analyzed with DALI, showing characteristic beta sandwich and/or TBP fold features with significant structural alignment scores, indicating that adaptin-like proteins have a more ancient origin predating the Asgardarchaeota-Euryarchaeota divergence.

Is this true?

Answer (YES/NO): YES